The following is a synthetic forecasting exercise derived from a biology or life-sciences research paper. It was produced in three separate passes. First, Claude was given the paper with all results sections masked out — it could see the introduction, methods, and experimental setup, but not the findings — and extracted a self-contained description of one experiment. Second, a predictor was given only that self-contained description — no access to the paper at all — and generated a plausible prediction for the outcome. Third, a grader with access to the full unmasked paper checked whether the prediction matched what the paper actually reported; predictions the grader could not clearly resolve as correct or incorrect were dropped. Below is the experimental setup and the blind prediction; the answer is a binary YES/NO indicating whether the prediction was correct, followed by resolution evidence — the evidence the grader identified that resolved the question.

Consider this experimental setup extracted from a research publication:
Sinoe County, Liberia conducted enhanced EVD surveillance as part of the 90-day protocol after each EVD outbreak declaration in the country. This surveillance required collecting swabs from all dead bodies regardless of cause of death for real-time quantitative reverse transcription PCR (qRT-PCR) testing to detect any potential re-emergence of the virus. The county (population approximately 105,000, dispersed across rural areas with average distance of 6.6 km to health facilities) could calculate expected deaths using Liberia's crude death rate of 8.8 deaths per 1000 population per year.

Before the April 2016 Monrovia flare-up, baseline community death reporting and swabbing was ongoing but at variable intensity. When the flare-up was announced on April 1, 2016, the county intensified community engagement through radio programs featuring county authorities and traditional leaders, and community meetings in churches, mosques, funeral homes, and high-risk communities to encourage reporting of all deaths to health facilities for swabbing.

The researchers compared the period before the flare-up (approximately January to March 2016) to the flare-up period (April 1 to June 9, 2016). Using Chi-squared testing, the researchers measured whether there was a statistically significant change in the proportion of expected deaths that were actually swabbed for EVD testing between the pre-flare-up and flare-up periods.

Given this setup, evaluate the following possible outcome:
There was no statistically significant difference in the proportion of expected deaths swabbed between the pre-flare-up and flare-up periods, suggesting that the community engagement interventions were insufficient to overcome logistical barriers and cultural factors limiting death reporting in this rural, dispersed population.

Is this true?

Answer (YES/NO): NO